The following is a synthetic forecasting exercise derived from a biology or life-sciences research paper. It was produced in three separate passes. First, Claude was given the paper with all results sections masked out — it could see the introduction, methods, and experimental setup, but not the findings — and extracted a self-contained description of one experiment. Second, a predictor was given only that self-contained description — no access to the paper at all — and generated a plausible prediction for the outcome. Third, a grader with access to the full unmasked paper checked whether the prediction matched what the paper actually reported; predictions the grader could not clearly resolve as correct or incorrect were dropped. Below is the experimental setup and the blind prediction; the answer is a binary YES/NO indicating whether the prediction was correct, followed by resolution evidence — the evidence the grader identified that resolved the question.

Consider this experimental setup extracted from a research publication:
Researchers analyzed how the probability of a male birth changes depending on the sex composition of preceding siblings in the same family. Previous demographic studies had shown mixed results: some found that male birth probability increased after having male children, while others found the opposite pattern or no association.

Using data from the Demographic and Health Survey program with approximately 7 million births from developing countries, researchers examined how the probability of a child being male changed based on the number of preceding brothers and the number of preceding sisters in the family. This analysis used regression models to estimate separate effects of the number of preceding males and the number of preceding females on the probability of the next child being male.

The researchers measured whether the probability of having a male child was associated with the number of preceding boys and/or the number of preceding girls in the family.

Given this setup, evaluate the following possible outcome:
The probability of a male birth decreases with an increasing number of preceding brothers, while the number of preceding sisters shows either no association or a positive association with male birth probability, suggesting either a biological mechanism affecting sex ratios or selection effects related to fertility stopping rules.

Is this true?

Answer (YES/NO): NO